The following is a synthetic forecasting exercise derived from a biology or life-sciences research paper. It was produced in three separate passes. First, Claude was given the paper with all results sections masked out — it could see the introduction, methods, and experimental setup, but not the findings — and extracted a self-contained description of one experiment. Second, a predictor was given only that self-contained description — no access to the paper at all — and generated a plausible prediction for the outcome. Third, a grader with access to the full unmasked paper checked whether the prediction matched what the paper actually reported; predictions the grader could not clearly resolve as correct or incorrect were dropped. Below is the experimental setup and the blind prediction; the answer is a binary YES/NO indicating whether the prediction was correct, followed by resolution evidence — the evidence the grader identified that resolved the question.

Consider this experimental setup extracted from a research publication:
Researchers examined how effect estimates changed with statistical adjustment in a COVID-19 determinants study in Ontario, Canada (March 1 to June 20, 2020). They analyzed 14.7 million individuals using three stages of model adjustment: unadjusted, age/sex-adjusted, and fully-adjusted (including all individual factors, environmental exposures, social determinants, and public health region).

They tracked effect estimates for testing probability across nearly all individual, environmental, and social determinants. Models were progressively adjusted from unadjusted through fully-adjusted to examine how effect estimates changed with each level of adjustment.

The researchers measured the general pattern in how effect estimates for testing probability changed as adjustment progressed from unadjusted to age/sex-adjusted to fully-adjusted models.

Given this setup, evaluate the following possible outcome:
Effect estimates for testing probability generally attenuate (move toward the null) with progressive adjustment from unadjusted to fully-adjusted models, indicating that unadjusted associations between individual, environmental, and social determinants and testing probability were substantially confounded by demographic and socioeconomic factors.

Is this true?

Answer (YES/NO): YES